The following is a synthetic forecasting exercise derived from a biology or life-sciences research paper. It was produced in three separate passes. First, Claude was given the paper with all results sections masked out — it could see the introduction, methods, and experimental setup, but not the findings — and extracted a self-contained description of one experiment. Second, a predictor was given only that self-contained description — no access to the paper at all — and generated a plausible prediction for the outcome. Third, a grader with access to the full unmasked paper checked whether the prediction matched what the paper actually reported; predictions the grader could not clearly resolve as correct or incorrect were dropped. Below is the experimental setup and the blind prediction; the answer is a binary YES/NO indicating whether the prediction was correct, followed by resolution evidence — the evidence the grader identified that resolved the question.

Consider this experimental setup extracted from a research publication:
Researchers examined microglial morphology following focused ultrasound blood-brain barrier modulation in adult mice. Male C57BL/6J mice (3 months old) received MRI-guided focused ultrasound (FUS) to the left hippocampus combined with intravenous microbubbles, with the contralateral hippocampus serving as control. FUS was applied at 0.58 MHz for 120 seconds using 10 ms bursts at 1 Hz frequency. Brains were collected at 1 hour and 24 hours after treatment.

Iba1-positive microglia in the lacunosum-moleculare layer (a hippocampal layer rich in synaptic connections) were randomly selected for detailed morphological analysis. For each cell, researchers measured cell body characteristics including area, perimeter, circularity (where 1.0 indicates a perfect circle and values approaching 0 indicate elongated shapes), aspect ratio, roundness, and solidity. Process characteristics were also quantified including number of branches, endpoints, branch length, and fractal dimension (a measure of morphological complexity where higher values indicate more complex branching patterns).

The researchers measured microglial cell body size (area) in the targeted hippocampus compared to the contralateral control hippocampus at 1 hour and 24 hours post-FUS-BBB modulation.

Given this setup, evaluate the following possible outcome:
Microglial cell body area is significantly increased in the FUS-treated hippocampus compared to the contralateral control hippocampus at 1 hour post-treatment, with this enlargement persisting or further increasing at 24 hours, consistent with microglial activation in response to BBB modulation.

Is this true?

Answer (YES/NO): NO